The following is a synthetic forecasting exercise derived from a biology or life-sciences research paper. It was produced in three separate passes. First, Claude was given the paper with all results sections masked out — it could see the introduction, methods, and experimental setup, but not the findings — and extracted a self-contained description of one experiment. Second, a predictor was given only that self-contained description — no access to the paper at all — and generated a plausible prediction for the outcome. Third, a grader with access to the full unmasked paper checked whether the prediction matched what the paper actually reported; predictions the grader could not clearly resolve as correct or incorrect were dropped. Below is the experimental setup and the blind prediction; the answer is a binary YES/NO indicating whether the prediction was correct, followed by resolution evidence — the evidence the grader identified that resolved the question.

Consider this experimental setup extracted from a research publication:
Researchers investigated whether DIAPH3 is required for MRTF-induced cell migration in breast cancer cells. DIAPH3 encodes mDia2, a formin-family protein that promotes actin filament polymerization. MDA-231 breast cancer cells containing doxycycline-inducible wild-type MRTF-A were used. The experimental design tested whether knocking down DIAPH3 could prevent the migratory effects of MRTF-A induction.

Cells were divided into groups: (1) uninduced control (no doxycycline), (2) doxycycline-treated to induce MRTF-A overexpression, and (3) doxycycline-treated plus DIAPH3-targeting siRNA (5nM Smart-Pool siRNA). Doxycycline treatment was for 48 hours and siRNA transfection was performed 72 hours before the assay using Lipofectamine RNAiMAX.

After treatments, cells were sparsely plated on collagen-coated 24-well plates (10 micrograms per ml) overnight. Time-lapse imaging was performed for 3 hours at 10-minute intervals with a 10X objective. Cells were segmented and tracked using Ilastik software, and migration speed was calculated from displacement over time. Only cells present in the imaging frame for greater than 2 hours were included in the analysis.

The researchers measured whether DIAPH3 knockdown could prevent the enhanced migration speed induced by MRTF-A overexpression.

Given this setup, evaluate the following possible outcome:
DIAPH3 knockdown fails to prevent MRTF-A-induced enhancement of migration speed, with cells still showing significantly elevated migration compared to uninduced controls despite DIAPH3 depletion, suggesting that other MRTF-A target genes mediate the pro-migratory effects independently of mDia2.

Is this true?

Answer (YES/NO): NO